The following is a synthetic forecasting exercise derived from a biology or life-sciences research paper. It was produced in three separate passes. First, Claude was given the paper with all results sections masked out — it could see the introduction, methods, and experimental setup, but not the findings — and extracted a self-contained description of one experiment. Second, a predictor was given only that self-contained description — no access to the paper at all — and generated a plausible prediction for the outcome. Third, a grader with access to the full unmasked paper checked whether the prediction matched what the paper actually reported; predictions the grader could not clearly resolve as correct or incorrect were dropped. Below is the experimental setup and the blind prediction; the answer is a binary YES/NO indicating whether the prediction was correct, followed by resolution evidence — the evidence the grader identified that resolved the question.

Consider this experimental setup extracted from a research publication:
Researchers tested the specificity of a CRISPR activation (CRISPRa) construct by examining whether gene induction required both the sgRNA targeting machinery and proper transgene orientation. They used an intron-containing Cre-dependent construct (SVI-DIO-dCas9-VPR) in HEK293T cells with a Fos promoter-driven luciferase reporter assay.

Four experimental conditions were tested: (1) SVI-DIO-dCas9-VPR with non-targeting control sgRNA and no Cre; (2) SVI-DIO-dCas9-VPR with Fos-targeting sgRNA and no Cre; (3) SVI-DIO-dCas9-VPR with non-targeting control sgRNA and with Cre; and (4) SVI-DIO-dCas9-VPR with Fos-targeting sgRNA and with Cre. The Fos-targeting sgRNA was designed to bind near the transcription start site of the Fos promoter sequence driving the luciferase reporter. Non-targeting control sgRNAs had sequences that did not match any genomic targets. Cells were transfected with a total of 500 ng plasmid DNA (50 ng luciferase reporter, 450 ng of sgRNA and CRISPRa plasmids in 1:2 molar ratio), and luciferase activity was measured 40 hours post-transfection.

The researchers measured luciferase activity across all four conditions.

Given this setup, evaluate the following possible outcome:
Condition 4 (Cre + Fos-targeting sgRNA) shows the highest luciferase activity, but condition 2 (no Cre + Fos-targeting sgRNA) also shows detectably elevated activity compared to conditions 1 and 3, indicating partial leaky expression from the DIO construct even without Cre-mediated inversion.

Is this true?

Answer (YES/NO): NO